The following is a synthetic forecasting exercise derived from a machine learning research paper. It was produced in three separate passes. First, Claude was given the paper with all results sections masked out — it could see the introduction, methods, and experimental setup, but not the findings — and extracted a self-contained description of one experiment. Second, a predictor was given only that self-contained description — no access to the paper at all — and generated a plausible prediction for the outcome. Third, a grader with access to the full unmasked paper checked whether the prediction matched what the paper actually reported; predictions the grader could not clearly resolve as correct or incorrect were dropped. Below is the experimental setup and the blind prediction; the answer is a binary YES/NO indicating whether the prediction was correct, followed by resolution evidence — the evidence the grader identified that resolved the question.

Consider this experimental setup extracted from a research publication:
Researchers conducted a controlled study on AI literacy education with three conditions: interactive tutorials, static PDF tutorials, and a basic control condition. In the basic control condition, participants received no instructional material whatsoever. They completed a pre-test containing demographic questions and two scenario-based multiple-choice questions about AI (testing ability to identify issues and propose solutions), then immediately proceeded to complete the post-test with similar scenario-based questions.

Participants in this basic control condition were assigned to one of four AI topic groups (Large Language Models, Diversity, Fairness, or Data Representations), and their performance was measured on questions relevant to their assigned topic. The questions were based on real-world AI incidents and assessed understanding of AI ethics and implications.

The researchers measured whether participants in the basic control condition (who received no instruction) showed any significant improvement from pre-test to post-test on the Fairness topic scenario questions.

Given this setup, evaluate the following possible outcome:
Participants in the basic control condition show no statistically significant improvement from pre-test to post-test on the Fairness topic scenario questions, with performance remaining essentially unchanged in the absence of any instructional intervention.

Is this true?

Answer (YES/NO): NO